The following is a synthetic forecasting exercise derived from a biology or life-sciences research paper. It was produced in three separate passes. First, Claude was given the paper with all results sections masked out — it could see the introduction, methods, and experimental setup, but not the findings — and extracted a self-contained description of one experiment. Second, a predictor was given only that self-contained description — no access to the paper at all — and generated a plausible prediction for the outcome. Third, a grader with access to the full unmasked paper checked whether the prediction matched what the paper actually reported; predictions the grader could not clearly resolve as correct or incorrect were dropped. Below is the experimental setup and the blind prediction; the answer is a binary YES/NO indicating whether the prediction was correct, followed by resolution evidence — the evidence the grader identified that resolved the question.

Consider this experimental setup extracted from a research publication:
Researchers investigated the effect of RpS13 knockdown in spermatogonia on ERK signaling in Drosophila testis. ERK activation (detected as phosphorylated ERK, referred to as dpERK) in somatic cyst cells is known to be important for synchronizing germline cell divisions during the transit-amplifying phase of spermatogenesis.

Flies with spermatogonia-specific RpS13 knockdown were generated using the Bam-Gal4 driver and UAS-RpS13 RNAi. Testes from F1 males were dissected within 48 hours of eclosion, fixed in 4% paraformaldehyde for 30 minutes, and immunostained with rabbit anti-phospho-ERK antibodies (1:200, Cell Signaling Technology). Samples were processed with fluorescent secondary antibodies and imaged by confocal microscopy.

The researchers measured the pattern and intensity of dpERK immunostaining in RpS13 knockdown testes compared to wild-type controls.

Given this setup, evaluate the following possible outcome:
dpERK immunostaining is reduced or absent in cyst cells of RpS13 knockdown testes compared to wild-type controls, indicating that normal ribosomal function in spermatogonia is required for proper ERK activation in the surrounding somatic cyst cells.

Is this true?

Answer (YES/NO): NO